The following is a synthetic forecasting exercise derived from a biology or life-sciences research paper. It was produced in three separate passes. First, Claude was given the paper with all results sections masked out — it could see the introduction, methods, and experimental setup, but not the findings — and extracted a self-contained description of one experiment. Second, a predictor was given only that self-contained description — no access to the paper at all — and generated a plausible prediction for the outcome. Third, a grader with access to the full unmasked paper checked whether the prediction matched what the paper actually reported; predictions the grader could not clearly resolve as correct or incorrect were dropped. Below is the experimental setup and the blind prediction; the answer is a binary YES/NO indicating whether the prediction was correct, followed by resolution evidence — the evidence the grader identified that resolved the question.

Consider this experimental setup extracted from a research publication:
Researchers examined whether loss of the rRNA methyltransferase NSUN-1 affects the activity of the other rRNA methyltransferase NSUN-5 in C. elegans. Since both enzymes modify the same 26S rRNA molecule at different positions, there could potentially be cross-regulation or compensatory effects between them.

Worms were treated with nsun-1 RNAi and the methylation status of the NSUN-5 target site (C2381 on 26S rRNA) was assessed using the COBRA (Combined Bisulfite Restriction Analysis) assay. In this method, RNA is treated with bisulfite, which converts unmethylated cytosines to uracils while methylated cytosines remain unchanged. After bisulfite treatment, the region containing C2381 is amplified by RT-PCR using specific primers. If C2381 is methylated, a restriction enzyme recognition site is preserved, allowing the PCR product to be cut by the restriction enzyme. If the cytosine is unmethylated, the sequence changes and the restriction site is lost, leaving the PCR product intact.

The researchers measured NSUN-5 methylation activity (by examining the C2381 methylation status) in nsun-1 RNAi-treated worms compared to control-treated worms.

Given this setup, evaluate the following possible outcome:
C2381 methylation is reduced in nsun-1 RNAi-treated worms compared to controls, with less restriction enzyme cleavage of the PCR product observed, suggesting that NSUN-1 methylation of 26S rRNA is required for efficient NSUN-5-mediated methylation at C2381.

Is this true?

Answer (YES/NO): NO